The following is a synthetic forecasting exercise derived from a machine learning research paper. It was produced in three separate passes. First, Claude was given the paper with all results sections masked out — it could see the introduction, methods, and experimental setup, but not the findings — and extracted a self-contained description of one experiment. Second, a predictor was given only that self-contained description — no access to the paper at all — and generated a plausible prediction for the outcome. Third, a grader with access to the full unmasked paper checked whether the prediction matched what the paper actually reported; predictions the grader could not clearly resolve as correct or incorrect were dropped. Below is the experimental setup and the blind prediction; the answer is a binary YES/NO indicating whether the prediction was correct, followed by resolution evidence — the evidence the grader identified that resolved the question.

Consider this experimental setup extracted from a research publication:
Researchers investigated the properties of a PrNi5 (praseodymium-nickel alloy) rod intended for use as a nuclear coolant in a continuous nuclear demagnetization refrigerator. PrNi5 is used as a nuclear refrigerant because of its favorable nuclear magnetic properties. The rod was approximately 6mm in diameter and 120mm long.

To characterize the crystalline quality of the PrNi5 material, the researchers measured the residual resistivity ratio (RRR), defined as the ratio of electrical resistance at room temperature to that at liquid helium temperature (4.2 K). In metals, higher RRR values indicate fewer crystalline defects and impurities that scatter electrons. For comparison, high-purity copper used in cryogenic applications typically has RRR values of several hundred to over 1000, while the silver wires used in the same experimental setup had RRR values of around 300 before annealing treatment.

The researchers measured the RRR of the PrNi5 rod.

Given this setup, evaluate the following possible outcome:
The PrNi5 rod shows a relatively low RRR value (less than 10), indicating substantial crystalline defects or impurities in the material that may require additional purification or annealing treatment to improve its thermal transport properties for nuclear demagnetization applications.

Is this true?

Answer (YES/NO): NO